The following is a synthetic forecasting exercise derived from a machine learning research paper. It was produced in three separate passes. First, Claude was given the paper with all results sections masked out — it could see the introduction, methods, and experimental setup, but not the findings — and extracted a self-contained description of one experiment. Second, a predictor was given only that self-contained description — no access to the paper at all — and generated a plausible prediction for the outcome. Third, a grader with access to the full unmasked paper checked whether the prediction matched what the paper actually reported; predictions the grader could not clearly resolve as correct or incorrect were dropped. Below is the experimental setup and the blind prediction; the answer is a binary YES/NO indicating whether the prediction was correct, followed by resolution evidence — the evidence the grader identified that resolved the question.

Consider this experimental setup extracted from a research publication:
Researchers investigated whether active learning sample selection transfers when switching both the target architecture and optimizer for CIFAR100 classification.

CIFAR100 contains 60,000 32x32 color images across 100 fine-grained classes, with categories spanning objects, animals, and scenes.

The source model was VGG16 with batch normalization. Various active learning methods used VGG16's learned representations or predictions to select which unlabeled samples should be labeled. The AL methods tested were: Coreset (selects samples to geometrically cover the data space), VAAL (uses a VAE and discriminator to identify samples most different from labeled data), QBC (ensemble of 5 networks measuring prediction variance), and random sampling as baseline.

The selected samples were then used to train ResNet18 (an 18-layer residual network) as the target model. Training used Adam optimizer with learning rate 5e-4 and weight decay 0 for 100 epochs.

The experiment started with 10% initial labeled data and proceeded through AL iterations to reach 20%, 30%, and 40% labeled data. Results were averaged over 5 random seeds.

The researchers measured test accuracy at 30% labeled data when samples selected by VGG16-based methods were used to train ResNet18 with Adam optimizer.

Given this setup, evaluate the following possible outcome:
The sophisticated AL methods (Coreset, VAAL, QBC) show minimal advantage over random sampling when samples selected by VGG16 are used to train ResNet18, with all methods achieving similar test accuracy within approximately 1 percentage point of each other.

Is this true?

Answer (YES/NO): YES